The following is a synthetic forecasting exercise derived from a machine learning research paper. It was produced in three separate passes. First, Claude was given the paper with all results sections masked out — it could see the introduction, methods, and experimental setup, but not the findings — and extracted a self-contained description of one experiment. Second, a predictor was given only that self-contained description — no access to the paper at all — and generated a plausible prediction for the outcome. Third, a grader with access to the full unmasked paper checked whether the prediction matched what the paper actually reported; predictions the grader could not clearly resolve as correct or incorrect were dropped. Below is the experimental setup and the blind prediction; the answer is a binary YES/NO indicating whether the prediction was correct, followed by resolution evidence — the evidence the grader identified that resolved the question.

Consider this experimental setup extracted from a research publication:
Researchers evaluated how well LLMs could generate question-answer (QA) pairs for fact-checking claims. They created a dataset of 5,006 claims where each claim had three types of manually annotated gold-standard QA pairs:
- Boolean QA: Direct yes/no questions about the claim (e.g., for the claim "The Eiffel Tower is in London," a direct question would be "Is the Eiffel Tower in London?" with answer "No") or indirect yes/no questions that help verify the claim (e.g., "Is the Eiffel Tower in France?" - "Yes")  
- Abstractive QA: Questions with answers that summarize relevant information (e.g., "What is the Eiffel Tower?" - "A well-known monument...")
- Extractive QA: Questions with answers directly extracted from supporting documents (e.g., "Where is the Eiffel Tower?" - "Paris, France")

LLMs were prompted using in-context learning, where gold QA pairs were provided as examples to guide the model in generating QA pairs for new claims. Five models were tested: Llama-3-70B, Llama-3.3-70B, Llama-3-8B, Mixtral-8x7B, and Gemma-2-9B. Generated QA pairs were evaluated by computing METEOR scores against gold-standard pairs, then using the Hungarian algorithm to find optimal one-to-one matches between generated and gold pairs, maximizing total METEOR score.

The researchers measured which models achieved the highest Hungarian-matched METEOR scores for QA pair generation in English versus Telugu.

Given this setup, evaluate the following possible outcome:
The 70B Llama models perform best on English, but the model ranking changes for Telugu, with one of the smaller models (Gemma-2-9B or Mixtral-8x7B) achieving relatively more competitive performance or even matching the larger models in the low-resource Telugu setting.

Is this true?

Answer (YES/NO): NO